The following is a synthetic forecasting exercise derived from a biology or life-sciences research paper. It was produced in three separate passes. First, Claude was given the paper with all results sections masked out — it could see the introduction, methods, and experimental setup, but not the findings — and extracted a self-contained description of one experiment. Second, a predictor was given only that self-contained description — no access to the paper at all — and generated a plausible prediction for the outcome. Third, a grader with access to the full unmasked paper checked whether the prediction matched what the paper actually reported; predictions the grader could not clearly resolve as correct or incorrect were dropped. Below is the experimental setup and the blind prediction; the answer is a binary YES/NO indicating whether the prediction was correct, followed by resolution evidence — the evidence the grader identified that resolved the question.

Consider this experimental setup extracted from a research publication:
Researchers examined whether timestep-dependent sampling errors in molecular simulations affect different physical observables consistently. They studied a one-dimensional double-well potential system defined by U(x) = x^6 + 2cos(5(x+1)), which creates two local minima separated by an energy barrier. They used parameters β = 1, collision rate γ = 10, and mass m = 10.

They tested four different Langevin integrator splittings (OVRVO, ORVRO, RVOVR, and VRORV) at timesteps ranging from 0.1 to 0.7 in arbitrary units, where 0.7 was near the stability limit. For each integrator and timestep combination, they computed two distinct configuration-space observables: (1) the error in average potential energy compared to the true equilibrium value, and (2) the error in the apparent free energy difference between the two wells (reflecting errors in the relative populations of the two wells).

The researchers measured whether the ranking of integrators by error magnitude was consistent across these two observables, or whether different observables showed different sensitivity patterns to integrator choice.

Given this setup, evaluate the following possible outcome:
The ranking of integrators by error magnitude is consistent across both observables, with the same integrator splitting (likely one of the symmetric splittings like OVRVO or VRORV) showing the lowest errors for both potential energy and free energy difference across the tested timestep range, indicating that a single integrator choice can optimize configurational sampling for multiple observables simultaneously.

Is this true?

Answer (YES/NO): NO